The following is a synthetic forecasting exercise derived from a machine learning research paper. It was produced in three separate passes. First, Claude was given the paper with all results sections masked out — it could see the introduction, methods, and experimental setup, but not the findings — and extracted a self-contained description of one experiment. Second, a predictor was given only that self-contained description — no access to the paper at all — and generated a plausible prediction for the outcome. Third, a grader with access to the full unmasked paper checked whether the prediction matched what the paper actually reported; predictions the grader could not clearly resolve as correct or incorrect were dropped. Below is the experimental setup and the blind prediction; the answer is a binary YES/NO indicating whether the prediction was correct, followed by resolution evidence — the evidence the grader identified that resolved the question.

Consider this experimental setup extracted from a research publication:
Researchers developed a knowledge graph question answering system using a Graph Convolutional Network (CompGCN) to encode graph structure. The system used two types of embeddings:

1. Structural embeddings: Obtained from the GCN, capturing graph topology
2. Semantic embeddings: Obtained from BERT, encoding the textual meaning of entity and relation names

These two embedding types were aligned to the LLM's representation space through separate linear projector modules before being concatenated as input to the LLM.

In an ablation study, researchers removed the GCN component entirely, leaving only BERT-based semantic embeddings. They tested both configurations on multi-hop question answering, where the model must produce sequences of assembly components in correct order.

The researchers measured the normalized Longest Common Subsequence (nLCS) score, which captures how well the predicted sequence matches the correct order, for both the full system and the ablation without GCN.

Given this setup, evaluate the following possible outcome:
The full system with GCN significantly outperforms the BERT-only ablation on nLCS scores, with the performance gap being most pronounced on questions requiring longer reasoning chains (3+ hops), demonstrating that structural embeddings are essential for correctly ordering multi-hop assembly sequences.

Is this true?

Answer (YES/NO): NO